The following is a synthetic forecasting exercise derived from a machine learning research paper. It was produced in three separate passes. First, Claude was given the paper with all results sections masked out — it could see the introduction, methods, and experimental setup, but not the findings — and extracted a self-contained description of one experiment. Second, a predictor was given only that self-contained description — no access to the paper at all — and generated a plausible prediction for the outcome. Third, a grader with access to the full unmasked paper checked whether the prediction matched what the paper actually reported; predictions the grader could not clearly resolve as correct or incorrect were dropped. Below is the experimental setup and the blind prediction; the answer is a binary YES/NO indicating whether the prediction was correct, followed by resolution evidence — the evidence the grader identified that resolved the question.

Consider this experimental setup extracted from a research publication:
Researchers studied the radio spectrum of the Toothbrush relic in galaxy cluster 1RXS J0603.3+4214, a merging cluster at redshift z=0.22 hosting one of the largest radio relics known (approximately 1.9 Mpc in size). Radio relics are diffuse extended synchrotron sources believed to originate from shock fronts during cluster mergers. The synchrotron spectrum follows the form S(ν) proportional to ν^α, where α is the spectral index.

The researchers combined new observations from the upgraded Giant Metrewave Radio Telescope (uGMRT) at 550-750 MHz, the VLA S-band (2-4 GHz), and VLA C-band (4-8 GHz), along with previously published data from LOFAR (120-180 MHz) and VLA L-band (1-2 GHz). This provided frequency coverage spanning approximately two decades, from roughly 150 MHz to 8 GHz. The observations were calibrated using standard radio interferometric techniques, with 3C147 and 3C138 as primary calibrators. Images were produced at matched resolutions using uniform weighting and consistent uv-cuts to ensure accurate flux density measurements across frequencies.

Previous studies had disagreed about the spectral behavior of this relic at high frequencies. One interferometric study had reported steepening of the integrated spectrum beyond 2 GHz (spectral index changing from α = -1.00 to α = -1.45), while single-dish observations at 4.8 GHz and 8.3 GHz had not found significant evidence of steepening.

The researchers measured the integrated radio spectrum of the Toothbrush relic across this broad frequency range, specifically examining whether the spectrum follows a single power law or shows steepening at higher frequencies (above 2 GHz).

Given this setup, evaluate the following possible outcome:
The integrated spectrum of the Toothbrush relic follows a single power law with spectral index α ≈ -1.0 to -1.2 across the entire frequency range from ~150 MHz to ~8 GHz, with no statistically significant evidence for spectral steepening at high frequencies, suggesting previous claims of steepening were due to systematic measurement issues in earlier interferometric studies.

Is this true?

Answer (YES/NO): YES